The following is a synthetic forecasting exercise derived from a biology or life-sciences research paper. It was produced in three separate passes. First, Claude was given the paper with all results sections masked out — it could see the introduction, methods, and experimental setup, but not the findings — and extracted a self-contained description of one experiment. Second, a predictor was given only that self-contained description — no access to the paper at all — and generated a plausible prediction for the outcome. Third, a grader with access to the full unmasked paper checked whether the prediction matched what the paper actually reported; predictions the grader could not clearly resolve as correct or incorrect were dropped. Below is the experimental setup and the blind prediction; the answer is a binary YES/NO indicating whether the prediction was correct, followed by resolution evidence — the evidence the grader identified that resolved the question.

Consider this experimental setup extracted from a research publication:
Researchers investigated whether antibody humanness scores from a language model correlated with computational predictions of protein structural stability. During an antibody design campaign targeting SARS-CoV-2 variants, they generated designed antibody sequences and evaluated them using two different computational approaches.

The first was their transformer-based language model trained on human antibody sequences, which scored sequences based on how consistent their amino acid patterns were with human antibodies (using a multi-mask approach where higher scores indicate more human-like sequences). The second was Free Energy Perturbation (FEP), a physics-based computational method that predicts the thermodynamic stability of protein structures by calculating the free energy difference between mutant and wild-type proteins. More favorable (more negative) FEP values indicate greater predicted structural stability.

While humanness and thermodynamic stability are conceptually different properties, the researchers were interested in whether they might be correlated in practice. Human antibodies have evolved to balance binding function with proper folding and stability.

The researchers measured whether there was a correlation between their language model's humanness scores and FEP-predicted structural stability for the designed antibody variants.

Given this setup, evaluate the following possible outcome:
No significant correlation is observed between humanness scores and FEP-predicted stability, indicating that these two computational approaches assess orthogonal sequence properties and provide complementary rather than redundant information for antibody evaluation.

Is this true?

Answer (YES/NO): NO